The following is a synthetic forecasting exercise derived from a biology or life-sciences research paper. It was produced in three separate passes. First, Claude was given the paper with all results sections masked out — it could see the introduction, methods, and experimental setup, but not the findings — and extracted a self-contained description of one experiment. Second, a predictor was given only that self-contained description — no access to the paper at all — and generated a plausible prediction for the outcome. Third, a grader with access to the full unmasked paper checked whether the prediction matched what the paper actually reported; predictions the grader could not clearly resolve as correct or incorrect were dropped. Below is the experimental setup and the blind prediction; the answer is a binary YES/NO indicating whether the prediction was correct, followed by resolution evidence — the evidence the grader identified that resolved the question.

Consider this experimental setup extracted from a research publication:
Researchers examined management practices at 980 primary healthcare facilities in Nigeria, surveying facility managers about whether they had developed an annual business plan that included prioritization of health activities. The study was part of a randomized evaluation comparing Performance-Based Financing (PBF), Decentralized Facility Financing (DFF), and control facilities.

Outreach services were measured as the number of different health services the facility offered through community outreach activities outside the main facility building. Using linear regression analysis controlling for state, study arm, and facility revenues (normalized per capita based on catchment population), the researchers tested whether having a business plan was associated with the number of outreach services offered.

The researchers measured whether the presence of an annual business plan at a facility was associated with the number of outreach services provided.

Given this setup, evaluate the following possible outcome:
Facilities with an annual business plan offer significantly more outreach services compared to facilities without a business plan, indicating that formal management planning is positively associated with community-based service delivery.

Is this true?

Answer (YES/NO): YES